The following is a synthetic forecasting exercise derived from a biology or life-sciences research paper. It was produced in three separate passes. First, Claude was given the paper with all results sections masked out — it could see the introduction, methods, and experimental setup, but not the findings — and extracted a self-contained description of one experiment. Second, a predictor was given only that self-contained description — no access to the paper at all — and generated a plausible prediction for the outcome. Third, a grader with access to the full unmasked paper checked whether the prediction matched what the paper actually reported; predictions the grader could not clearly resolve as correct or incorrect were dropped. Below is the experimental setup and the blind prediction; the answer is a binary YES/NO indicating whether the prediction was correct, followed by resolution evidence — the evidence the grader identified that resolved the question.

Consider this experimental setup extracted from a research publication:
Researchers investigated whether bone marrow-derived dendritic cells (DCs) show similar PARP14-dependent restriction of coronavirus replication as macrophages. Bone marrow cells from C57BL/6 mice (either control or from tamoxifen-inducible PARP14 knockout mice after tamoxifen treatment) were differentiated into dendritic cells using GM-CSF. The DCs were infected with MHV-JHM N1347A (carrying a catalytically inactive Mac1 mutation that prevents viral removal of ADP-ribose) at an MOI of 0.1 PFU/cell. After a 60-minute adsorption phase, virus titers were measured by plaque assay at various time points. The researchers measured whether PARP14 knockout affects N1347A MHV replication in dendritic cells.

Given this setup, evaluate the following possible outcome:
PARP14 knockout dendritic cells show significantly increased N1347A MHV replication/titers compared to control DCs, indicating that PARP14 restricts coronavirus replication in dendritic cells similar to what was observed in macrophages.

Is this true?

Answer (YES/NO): YES